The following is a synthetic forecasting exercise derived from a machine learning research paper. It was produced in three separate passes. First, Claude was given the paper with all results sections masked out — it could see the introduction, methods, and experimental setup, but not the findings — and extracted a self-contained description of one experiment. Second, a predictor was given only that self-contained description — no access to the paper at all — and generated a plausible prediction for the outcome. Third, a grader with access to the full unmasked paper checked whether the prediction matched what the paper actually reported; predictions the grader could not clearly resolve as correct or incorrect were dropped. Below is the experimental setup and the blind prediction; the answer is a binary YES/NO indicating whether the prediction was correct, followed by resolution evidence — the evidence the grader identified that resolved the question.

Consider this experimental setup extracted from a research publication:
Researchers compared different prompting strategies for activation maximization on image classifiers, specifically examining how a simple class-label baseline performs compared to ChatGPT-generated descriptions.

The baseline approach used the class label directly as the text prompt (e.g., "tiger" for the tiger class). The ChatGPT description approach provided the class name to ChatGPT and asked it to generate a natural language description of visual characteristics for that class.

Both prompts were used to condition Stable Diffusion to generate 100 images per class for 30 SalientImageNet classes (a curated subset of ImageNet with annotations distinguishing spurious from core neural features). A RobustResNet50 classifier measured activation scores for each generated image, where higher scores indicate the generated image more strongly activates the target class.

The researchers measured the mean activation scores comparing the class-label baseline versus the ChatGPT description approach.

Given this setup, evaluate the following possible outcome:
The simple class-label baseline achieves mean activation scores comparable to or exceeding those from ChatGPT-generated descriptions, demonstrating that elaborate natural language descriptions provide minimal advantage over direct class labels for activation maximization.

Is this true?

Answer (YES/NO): YES